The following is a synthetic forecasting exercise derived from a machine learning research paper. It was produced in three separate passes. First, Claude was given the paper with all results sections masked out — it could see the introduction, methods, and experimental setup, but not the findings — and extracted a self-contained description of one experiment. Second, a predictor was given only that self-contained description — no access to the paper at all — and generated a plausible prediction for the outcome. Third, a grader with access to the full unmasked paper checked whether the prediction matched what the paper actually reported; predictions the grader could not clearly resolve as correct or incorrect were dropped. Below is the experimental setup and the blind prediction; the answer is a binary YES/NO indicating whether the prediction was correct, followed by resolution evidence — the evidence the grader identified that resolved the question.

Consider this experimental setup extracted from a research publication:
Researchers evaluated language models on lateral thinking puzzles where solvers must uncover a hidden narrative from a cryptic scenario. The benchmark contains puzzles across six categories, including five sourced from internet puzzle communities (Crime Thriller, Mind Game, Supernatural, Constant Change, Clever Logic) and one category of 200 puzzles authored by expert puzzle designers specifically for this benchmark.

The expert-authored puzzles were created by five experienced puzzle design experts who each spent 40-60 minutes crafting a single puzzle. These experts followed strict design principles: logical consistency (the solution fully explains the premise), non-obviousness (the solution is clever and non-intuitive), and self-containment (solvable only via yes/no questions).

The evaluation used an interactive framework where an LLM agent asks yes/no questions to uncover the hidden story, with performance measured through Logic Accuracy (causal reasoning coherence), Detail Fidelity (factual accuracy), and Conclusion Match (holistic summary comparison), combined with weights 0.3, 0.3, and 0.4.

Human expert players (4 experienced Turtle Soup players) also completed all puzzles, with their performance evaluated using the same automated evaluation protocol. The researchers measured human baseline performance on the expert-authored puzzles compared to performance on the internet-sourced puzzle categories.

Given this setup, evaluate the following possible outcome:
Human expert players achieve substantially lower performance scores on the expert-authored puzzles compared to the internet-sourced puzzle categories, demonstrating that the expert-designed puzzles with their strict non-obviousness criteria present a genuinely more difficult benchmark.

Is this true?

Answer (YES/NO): NO